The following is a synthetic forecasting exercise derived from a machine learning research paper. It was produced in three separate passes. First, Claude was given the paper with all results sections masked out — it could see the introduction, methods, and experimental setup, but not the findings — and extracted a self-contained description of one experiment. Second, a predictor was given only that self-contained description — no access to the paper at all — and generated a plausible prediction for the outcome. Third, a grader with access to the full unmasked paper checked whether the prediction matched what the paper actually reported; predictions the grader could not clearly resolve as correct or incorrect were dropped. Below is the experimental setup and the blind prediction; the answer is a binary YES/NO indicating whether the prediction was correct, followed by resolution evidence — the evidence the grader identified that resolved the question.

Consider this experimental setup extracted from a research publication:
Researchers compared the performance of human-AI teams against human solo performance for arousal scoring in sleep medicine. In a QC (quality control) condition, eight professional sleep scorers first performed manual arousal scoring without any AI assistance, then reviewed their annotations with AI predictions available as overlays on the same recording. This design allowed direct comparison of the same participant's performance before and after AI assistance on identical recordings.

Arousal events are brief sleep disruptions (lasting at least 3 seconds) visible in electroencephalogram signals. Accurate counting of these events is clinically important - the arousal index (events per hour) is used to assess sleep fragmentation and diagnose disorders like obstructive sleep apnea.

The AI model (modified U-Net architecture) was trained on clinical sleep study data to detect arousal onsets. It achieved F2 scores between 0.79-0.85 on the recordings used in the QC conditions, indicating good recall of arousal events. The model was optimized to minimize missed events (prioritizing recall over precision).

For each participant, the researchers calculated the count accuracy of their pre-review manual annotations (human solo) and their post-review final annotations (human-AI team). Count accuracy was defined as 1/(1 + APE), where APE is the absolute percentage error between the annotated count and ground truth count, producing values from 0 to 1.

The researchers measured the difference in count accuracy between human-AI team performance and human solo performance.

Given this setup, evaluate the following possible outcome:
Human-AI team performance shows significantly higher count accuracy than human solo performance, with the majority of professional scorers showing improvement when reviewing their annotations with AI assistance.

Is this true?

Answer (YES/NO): NO